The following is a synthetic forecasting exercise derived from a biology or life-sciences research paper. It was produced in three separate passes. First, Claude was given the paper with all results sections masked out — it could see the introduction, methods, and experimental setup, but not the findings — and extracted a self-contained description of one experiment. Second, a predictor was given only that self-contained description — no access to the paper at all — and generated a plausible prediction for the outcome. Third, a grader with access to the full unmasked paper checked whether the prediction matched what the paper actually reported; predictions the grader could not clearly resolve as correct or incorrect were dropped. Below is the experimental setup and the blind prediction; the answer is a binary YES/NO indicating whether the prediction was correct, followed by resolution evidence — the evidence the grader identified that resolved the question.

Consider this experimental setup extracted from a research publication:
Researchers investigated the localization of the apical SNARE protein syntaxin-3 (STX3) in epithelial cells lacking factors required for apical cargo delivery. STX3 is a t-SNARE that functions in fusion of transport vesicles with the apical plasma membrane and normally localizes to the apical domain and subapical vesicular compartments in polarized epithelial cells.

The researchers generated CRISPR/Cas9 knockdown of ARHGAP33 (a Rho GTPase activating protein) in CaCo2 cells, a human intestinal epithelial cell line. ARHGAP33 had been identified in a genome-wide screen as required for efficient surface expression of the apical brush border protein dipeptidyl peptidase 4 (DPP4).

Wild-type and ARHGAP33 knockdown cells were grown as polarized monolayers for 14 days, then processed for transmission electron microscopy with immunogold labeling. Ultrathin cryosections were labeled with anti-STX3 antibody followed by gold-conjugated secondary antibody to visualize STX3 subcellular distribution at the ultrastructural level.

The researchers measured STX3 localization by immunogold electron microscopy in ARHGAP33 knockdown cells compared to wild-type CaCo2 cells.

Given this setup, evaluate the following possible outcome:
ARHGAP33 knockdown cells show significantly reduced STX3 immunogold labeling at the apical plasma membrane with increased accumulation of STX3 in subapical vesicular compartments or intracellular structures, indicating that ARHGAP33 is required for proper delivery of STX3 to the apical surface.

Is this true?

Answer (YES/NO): NO